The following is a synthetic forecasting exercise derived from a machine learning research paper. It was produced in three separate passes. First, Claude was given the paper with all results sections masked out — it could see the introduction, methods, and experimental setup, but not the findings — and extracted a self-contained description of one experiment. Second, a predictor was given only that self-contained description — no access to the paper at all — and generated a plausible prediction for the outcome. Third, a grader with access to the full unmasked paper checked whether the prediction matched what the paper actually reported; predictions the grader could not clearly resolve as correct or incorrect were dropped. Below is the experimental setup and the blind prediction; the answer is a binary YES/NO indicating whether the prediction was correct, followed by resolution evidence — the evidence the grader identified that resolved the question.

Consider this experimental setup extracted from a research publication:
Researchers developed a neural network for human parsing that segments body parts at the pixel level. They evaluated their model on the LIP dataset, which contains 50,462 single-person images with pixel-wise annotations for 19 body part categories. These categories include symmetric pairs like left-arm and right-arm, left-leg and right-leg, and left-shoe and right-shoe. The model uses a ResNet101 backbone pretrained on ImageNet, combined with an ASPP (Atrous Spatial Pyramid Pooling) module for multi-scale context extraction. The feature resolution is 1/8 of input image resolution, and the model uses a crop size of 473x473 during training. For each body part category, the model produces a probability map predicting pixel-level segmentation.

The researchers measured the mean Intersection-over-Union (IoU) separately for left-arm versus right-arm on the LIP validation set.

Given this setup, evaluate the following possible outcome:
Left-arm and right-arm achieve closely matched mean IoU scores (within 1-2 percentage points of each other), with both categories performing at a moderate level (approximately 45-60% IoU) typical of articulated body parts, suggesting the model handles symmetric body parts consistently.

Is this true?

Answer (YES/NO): NO